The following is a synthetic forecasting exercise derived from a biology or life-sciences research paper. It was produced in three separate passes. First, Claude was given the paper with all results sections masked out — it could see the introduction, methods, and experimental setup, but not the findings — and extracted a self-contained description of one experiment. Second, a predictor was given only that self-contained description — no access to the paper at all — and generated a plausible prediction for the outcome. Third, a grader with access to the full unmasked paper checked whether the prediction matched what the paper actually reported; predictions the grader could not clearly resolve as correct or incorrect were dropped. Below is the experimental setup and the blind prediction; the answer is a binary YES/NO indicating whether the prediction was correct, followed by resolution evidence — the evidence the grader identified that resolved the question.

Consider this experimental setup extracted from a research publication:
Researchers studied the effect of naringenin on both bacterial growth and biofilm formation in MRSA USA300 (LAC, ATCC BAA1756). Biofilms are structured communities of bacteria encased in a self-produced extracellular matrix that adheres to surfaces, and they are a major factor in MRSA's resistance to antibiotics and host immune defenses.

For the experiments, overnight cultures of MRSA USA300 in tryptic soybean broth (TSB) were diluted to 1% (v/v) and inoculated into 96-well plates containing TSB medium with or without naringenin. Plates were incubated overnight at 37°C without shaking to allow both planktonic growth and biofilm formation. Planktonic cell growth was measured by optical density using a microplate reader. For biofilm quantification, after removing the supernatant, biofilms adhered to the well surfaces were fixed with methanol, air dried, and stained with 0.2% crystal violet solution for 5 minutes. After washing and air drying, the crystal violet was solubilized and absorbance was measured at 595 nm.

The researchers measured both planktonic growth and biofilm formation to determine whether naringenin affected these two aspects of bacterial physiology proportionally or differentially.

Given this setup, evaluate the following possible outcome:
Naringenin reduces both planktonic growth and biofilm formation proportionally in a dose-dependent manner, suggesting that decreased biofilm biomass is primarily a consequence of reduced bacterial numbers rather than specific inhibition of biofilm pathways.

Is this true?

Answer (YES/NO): NO